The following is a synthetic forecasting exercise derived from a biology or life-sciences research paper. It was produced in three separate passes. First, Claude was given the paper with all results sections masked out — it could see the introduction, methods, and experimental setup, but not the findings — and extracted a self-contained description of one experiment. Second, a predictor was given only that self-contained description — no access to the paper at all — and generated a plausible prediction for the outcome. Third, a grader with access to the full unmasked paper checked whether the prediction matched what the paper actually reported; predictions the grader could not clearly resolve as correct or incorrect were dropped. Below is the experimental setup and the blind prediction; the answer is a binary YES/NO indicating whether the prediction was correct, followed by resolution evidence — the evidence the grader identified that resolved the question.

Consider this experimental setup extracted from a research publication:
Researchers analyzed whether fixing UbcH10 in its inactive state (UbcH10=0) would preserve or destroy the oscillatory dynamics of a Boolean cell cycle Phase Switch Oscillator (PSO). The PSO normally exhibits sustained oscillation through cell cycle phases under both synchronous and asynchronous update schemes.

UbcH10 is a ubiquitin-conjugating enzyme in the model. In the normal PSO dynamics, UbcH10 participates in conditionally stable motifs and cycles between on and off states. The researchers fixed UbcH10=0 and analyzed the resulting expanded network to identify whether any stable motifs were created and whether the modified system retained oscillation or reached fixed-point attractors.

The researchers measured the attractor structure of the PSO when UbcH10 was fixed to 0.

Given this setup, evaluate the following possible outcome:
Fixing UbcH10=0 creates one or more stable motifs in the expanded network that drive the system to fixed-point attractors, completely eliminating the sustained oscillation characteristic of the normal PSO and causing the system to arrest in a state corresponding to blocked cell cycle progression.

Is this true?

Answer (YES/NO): NO